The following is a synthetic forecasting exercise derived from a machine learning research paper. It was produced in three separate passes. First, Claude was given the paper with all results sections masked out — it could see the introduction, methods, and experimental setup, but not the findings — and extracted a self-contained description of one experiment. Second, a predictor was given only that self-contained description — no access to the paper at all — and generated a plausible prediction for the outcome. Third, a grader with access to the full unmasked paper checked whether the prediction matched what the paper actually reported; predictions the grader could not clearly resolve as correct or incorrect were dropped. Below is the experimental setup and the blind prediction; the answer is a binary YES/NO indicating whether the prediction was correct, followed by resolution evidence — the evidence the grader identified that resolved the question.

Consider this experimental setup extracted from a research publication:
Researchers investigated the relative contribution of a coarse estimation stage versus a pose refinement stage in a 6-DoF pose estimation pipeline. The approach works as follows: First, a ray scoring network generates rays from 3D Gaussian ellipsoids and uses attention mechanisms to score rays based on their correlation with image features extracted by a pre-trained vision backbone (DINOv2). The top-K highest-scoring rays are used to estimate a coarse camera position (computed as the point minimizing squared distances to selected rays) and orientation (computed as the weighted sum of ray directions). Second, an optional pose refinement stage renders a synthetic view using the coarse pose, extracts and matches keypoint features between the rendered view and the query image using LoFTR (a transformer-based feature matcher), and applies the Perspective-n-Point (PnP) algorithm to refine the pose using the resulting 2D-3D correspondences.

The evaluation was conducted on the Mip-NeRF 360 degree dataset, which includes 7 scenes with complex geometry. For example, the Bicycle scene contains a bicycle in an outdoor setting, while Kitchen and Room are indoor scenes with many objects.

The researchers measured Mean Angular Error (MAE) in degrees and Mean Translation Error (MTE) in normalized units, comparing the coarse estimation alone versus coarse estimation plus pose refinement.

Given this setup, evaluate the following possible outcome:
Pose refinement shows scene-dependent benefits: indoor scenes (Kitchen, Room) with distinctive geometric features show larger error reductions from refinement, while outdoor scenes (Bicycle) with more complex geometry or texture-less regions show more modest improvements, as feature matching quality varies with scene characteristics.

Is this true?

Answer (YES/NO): NO